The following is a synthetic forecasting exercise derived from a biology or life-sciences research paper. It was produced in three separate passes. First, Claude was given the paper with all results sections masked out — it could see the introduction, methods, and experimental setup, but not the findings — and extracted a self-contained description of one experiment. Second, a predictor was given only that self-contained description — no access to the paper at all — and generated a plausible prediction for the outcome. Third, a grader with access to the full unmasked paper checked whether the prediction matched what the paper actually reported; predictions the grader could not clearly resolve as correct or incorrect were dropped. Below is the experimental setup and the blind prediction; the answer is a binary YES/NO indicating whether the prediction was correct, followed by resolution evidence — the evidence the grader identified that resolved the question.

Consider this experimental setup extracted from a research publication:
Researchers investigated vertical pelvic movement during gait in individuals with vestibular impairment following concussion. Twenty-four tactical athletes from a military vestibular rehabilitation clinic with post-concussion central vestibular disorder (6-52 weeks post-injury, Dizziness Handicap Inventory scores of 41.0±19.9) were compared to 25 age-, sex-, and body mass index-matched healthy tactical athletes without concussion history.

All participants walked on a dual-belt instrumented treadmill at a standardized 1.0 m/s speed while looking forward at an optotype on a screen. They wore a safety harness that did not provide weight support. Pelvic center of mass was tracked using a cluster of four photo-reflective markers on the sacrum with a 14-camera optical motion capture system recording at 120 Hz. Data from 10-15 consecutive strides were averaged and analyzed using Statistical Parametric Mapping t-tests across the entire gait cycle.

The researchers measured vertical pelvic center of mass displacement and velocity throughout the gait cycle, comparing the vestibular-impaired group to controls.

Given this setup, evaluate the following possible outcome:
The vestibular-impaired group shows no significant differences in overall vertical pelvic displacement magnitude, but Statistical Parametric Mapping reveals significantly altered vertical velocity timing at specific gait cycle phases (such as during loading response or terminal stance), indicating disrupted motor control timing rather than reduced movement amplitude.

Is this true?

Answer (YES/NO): NO